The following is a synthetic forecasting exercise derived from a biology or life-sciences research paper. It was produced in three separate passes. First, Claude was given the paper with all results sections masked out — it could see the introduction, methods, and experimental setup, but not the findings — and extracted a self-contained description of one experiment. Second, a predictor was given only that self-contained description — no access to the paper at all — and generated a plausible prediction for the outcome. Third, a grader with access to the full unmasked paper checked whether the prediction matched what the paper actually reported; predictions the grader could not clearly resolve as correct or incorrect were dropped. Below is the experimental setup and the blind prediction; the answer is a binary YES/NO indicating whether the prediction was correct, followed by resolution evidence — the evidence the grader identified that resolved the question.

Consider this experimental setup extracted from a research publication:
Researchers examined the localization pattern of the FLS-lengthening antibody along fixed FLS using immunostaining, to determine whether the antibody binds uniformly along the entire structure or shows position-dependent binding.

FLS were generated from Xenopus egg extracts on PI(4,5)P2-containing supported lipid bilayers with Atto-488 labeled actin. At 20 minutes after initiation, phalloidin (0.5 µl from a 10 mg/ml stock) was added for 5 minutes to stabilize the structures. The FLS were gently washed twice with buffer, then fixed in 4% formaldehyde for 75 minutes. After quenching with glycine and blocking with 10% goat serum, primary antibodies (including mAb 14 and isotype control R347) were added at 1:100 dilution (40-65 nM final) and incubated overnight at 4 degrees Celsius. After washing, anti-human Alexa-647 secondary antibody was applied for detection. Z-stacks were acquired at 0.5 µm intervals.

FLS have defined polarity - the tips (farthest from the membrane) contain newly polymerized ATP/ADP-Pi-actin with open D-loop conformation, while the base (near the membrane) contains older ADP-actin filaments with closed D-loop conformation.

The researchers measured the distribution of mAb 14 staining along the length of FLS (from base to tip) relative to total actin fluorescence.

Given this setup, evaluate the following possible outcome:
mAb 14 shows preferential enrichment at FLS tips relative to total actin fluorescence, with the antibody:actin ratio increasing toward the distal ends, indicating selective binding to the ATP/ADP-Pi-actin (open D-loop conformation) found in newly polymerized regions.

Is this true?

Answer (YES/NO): NO